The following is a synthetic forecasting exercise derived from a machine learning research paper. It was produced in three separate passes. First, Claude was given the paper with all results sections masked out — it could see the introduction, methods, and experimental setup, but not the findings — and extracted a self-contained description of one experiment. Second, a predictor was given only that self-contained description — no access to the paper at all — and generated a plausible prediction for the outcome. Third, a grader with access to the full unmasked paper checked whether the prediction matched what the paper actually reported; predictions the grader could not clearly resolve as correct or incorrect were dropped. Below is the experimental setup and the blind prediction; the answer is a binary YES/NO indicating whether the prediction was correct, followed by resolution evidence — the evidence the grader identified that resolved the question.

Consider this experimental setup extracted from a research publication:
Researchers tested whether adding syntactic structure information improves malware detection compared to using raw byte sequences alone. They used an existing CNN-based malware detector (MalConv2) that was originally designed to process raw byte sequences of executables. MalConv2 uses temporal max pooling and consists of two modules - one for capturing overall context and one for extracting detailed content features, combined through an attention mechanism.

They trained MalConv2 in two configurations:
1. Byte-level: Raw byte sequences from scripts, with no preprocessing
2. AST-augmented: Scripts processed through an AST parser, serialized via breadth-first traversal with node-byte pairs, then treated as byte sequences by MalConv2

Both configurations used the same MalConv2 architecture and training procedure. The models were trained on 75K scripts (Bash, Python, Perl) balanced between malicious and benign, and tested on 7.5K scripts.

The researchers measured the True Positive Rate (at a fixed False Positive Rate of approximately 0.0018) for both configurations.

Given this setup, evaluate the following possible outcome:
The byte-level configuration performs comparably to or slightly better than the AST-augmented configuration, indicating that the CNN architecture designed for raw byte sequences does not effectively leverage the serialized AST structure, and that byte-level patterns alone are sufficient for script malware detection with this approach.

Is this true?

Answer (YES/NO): NO